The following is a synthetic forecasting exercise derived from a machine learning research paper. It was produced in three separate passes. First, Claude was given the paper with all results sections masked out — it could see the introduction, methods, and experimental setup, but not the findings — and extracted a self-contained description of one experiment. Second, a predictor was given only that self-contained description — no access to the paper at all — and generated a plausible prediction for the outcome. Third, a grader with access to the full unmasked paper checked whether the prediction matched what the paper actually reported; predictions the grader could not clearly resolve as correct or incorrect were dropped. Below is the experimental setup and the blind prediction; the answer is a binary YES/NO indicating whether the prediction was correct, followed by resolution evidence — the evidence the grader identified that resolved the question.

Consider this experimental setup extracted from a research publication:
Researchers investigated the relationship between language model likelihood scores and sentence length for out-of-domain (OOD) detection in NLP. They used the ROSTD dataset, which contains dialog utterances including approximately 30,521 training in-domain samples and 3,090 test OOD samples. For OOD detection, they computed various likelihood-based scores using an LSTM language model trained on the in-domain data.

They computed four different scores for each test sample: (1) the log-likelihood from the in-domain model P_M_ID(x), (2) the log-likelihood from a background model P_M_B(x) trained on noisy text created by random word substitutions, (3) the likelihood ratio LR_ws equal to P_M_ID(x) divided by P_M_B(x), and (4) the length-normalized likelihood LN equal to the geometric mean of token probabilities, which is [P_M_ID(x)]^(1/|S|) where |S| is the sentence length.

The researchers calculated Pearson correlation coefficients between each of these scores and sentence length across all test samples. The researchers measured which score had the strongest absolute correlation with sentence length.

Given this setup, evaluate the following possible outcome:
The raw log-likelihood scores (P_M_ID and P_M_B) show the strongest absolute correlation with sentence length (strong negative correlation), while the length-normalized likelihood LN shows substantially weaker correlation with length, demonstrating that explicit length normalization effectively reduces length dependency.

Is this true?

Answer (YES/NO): YES